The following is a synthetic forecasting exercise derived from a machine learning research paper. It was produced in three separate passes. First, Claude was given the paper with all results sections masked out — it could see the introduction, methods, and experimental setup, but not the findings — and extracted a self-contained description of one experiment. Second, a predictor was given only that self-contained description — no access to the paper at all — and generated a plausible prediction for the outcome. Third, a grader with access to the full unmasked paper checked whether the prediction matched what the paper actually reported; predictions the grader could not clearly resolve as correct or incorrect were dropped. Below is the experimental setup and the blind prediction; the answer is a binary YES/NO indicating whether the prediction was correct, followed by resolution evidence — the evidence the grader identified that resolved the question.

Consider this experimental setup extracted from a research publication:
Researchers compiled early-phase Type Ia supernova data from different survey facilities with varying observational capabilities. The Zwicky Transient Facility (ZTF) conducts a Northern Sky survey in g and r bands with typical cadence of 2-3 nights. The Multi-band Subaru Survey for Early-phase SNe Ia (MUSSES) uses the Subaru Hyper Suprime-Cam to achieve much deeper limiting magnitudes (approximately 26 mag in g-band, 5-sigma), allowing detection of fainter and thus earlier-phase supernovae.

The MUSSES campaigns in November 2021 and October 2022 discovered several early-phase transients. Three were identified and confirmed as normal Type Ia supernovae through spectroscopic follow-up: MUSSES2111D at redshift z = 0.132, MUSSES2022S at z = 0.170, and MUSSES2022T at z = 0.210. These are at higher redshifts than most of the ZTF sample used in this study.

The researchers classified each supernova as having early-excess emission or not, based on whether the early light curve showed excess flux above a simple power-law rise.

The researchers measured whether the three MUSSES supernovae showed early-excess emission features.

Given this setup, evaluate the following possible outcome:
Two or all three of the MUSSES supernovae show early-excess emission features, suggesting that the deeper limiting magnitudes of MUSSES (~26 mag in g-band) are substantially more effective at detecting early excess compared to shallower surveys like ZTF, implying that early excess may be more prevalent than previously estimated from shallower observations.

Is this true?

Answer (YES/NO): NO